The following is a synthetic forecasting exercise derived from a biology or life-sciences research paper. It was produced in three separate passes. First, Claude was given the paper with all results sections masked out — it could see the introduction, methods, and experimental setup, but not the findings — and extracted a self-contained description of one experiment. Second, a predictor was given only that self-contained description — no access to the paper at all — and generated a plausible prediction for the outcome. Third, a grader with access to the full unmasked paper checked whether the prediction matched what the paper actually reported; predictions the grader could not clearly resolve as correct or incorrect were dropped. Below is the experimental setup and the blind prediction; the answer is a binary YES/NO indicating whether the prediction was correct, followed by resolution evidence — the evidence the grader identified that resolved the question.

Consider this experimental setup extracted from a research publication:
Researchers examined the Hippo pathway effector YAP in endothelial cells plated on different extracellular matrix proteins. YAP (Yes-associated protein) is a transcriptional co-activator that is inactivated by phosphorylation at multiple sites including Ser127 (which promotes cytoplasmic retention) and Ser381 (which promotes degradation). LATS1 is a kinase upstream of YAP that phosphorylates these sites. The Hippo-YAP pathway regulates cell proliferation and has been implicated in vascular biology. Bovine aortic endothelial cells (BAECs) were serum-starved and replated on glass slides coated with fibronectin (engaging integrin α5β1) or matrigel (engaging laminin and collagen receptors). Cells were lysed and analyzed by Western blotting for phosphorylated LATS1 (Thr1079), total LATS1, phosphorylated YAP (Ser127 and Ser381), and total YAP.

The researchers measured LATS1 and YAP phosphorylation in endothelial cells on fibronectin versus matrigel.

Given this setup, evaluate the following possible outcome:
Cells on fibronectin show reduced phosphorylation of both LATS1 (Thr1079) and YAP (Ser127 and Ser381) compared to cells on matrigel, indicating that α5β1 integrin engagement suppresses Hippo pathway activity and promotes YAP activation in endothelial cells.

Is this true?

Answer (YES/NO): NO